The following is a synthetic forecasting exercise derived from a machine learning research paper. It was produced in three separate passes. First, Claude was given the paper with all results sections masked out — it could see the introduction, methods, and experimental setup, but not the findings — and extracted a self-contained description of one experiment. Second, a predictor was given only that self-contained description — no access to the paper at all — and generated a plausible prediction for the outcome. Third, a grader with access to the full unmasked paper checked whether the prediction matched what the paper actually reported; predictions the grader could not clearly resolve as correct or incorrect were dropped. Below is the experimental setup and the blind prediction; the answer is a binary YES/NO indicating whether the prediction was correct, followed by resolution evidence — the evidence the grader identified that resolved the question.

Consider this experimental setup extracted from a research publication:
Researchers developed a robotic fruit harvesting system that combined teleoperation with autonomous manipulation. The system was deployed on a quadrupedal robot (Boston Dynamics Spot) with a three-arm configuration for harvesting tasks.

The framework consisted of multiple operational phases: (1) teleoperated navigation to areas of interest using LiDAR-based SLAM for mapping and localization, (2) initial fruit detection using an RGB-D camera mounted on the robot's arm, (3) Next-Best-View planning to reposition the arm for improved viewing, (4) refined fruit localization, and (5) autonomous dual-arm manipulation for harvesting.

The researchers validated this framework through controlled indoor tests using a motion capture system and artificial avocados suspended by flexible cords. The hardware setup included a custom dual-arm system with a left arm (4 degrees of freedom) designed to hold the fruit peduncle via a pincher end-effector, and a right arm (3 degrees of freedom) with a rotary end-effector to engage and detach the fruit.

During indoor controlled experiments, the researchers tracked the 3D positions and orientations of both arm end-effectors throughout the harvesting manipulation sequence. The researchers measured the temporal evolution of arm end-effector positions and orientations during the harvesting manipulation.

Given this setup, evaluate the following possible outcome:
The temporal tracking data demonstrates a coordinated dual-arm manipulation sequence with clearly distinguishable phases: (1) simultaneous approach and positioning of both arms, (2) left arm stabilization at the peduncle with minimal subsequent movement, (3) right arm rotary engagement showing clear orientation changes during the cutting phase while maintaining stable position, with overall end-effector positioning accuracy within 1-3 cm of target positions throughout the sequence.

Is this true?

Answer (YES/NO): NO